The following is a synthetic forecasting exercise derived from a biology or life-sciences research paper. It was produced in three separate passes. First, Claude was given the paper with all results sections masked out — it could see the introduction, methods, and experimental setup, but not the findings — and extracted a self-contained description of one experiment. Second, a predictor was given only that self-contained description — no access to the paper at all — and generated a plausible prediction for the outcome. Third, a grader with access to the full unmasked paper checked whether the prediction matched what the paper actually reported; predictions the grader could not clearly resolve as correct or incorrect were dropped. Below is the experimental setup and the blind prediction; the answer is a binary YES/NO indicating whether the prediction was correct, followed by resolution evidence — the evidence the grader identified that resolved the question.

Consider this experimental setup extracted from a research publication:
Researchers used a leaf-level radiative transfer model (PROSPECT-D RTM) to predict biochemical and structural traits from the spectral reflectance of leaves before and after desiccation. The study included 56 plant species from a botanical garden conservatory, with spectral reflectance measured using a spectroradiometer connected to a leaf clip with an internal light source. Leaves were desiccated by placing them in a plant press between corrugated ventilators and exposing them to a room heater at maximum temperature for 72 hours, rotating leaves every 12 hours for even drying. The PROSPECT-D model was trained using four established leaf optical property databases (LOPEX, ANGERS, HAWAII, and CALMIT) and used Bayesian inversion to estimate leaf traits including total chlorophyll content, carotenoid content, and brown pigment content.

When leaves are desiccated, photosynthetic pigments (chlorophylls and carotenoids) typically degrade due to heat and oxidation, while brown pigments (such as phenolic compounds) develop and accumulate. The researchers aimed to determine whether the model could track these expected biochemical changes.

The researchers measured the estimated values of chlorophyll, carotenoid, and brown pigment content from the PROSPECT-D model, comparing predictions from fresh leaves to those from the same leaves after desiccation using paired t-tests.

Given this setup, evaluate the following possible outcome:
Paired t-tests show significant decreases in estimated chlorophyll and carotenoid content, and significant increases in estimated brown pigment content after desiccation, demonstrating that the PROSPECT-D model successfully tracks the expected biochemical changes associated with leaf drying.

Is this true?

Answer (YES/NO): YES